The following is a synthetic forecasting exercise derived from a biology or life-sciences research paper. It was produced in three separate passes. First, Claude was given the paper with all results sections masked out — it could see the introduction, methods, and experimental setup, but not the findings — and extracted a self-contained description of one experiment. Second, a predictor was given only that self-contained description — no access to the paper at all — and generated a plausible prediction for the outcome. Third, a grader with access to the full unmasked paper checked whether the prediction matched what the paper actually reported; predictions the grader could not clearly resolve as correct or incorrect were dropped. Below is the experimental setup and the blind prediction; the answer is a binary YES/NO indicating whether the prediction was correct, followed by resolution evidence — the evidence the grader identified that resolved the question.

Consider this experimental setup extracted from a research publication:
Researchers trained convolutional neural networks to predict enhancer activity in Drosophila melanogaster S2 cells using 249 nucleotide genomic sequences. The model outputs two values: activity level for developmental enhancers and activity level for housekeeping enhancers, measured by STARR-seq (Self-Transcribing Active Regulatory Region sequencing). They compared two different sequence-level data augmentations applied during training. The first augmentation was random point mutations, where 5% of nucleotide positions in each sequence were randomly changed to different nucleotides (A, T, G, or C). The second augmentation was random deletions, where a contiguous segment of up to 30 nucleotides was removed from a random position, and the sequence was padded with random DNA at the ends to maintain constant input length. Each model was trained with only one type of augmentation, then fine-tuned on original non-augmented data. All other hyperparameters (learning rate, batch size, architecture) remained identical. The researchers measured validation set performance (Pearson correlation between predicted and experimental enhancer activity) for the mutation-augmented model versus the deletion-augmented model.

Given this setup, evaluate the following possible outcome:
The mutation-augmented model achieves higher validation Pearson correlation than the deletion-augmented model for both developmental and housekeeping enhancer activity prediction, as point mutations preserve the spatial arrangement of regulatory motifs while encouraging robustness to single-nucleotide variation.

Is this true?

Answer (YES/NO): NO